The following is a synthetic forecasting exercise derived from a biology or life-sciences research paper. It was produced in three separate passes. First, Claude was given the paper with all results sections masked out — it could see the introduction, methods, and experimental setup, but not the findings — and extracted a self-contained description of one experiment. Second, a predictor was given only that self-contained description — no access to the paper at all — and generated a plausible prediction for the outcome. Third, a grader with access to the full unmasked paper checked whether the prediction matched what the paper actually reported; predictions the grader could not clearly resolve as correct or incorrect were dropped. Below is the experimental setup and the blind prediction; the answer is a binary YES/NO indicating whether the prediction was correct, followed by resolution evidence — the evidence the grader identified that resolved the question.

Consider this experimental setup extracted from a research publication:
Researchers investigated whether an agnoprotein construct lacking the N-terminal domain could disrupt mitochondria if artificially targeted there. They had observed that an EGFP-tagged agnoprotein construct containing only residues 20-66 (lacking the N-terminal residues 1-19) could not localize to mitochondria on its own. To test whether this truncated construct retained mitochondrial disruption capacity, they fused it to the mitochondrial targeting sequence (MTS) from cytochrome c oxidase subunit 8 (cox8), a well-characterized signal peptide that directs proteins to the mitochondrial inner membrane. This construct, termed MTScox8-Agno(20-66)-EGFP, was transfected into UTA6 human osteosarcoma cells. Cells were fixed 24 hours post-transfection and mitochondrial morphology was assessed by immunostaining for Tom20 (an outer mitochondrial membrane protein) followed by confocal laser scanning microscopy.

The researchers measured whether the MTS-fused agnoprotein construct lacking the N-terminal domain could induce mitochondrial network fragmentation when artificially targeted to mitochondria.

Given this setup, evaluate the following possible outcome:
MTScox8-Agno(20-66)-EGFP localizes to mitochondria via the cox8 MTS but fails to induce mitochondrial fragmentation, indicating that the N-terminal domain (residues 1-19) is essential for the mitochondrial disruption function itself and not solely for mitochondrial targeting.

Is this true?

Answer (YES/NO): NO